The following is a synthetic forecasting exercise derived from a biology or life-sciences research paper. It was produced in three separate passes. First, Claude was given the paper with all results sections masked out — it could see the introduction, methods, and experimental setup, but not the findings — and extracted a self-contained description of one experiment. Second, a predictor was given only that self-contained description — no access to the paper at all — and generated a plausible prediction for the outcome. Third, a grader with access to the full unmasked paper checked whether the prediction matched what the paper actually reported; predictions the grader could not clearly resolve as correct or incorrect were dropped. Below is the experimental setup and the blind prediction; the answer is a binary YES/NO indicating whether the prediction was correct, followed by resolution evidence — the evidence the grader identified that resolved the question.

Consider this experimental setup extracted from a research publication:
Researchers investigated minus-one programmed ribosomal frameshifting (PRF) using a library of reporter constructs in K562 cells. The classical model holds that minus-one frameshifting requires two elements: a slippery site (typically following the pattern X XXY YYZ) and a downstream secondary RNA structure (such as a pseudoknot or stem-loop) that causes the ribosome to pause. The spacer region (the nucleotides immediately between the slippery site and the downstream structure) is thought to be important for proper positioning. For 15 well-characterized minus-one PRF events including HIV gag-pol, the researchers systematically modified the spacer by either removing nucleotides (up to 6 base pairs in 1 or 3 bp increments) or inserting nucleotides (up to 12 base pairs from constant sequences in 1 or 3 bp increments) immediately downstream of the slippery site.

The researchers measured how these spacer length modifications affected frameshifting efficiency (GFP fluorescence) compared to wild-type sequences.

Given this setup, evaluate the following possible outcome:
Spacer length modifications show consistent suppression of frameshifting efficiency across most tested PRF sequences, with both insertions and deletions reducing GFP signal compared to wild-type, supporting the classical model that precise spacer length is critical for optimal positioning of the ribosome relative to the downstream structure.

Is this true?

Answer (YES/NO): YES